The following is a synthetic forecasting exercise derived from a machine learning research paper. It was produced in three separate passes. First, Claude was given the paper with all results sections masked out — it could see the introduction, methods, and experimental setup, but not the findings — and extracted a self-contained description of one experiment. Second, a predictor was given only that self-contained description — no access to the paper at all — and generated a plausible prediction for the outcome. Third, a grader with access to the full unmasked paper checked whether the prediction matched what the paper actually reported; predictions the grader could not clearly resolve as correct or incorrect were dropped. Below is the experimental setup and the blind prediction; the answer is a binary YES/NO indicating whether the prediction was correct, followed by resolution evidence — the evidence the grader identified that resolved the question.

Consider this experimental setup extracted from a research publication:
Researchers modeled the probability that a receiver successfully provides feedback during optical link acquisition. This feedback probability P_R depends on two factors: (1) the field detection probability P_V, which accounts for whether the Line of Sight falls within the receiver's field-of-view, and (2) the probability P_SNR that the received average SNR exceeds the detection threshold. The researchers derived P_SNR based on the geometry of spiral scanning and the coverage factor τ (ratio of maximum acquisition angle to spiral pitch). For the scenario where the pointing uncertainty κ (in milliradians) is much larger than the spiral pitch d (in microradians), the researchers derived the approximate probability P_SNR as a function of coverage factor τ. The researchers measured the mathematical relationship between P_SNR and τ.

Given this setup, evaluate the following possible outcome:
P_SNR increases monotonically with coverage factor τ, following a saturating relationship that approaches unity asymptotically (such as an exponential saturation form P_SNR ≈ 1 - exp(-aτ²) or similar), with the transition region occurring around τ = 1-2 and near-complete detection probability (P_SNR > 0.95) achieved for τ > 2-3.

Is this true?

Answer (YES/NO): NO